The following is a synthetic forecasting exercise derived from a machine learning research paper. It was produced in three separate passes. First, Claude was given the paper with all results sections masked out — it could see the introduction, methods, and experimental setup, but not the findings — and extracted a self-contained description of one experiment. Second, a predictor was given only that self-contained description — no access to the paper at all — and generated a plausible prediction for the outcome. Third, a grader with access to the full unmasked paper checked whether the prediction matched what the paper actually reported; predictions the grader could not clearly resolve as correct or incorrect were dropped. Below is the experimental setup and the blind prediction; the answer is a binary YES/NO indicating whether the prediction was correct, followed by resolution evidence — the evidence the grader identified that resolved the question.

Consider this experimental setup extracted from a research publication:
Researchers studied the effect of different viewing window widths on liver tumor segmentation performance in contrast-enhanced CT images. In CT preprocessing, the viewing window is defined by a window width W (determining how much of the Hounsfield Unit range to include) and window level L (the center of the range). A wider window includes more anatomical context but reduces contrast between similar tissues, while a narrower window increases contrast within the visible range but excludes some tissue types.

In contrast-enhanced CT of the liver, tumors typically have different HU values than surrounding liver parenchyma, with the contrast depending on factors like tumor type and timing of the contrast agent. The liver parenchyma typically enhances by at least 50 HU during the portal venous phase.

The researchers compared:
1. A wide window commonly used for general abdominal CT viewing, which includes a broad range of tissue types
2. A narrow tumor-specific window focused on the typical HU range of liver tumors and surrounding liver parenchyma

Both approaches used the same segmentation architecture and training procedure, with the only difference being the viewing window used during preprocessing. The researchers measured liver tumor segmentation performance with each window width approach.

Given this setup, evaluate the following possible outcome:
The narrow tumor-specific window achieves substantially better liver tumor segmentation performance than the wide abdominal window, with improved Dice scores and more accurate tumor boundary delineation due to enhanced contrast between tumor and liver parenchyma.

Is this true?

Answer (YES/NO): NO